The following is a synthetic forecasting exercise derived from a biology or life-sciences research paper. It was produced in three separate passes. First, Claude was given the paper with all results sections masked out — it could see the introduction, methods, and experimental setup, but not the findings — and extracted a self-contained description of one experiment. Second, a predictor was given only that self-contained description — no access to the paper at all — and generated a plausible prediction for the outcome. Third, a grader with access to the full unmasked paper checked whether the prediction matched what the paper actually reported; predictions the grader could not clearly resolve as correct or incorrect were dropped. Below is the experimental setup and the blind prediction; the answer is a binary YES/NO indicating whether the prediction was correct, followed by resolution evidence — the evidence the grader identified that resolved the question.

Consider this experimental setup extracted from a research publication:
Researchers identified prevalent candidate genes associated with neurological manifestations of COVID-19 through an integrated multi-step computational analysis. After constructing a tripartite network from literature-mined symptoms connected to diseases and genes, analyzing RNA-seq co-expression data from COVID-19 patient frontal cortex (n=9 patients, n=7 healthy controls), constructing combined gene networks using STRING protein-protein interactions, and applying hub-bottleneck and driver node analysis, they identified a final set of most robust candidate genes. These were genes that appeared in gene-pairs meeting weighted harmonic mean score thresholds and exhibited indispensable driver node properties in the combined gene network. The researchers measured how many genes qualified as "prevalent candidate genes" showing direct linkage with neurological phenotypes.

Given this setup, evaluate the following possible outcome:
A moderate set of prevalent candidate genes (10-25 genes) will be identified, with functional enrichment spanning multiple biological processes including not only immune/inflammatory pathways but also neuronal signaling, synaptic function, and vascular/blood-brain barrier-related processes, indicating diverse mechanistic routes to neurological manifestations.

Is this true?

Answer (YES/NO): NO